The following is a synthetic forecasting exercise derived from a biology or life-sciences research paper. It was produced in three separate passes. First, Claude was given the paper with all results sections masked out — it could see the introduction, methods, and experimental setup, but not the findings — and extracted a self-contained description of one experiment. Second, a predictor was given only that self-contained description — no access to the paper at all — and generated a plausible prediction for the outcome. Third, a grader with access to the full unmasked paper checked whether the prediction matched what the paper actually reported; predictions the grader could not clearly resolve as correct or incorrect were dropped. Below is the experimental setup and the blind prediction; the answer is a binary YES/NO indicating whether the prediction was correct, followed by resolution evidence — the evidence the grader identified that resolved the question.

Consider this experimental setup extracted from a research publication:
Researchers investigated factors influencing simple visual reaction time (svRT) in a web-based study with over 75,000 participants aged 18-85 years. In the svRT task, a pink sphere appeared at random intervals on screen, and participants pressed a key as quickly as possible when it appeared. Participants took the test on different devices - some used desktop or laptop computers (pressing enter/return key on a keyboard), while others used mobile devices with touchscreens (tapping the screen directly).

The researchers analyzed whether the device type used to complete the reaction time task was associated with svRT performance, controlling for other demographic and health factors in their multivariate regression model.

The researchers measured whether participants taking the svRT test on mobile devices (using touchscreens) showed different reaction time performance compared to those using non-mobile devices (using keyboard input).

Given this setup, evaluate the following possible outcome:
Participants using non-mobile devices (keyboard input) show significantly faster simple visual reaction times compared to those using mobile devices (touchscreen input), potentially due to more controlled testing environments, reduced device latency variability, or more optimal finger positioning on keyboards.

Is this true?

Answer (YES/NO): YES